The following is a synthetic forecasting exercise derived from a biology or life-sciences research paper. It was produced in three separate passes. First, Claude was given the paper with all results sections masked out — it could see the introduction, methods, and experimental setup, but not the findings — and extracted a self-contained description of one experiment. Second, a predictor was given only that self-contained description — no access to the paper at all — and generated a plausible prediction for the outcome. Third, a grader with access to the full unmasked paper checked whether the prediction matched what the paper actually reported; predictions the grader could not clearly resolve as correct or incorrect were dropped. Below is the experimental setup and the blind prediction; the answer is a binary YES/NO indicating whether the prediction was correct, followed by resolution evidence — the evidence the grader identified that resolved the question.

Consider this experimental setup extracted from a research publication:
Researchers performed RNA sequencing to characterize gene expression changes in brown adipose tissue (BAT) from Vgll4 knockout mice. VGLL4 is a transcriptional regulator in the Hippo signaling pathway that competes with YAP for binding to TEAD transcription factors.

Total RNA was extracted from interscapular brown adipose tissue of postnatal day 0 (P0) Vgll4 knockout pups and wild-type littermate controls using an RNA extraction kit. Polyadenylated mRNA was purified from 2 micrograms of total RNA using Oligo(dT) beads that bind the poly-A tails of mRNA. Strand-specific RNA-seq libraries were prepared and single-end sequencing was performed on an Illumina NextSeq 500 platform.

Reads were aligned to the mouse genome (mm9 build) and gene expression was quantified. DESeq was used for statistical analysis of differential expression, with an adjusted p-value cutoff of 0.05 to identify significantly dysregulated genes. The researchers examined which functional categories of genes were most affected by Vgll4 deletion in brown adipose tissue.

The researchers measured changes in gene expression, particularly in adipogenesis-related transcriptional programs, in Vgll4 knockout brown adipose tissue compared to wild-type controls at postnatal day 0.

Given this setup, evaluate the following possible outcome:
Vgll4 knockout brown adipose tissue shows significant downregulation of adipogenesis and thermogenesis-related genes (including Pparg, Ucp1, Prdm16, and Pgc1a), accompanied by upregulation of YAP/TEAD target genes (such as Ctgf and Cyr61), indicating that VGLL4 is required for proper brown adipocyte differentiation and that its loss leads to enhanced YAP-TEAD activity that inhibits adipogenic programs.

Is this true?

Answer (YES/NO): NO